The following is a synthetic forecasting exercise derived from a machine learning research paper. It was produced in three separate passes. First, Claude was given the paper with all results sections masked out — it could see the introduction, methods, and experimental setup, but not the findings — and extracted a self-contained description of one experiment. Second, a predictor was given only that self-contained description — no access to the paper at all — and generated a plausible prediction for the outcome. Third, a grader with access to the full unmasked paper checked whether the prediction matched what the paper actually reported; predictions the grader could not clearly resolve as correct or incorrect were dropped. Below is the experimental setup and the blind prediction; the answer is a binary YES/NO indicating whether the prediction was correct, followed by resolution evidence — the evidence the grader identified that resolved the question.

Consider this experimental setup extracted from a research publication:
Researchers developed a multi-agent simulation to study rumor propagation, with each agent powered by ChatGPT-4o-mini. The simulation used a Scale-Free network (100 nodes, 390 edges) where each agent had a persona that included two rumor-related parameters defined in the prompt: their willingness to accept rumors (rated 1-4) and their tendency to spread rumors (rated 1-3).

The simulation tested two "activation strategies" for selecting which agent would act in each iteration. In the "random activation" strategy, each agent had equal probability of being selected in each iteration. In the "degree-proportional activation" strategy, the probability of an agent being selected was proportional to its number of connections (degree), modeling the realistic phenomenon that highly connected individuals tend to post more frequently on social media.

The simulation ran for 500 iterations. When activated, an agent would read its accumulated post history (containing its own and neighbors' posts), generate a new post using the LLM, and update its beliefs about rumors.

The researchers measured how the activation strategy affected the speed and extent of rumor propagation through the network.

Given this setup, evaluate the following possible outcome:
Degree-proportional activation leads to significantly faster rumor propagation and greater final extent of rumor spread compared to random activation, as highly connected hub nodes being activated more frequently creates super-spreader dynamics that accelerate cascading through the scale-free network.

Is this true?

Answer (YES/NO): NO